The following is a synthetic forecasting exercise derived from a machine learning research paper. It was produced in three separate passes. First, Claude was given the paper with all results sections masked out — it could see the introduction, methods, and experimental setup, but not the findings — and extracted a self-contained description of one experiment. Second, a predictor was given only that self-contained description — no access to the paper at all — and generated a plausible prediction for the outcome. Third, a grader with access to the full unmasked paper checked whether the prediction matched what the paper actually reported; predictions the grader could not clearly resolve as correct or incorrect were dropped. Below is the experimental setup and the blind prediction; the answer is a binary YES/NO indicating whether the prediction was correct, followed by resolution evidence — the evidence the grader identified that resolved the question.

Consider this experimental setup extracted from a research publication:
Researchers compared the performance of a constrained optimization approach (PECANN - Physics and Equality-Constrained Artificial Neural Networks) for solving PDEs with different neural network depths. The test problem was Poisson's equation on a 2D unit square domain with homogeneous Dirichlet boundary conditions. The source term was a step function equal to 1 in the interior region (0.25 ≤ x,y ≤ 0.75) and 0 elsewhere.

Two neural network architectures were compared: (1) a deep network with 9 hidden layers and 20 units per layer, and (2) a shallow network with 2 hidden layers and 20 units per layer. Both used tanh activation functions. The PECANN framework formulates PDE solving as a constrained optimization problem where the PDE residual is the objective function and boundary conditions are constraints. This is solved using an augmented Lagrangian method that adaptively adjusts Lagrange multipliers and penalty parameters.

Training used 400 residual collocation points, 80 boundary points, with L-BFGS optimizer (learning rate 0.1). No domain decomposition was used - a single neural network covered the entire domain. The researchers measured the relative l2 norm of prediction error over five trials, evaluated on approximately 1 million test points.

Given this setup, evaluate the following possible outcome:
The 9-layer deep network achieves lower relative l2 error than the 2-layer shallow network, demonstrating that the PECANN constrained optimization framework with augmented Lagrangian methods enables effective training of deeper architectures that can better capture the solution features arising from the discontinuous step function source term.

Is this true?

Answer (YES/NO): NO